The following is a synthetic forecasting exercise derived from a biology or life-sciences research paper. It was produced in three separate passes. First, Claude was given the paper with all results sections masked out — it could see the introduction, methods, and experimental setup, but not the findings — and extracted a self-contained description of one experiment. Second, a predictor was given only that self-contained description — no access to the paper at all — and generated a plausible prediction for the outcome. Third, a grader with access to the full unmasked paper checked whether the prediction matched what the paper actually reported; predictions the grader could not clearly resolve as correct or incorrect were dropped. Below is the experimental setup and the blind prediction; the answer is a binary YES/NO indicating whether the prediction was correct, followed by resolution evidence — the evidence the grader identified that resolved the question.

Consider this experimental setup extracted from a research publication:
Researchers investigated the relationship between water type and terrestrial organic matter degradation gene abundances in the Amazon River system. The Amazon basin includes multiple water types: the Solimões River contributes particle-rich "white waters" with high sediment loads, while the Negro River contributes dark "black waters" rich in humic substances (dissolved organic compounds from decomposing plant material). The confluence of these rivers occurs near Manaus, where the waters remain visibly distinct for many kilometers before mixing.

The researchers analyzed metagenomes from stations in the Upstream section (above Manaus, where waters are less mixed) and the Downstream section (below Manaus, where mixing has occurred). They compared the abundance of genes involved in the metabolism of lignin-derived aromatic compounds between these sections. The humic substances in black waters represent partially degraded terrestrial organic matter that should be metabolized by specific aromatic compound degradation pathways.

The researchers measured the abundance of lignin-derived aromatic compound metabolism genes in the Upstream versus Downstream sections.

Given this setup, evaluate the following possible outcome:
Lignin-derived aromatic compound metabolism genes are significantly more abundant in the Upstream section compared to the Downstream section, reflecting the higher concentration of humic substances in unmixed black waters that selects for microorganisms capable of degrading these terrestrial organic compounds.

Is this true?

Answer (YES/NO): NO